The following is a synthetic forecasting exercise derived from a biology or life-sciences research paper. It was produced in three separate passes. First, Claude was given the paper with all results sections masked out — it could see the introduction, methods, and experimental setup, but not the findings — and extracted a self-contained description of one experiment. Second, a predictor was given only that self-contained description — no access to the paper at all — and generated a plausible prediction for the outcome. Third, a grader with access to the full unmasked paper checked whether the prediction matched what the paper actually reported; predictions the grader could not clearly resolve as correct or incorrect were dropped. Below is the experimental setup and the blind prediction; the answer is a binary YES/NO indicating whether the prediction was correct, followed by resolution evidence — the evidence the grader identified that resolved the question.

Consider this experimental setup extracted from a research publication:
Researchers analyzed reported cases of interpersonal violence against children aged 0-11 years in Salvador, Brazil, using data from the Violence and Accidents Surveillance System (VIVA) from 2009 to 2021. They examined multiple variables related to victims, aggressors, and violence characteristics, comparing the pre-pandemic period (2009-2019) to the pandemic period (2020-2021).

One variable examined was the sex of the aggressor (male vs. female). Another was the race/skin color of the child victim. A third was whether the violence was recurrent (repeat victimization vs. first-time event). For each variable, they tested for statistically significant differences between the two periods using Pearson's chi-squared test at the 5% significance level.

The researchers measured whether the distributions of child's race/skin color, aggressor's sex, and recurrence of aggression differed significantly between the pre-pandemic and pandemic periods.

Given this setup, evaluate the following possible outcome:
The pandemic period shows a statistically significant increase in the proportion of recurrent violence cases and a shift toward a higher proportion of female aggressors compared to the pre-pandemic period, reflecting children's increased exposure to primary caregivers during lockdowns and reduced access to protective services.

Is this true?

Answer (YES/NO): NO